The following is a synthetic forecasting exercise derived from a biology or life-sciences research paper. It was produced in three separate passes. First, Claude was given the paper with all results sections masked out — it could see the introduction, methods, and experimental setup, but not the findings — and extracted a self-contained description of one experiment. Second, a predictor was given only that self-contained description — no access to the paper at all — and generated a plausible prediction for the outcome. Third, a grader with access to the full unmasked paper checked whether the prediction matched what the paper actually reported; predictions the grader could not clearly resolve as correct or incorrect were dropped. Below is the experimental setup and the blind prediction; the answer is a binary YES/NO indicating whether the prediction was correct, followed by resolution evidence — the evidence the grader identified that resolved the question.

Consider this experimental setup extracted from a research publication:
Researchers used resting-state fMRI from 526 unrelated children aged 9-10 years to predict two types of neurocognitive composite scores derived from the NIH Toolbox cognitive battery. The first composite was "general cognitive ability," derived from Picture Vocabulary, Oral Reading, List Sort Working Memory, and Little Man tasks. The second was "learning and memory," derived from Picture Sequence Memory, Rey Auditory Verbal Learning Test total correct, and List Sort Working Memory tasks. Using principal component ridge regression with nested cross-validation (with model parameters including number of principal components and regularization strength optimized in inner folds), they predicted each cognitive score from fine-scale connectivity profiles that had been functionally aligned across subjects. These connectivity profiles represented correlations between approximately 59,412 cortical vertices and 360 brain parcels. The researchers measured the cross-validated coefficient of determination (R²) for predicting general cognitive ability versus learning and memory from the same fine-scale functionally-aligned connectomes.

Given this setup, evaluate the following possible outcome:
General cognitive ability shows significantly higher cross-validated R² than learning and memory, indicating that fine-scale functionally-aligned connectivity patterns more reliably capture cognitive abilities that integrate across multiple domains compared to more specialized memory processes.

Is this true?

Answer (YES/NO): NO